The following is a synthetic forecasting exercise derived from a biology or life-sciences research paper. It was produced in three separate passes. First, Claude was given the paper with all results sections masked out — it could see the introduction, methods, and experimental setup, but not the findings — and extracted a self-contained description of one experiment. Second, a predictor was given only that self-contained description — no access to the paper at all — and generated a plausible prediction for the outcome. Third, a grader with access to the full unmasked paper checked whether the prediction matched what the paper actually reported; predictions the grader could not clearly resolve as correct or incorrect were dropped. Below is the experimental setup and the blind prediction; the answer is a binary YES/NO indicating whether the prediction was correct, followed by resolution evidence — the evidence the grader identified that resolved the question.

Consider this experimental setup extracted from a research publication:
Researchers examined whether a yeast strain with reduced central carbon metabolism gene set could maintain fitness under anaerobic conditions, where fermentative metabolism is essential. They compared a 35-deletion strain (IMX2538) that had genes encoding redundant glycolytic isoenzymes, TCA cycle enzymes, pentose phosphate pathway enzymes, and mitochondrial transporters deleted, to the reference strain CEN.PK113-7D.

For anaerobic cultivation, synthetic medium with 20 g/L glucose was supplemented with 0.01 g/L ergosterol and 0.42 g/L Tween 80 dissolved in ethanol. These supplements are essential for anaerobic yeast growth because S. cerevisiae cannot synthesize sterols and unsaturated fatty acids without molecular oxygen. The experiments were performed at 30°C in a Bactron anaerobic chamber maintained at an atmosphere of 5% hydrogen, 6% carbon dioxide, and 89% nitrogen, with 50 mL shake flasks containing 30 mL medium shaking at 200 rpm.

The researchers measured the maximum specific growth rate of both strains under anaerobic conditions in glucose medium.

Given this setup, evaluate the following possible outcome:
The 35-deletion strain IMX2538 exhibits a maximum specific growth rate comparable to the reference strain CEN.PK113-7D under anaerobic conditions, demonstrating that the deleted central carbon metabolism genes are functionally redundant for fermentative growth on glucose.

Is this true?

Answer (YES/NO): NO